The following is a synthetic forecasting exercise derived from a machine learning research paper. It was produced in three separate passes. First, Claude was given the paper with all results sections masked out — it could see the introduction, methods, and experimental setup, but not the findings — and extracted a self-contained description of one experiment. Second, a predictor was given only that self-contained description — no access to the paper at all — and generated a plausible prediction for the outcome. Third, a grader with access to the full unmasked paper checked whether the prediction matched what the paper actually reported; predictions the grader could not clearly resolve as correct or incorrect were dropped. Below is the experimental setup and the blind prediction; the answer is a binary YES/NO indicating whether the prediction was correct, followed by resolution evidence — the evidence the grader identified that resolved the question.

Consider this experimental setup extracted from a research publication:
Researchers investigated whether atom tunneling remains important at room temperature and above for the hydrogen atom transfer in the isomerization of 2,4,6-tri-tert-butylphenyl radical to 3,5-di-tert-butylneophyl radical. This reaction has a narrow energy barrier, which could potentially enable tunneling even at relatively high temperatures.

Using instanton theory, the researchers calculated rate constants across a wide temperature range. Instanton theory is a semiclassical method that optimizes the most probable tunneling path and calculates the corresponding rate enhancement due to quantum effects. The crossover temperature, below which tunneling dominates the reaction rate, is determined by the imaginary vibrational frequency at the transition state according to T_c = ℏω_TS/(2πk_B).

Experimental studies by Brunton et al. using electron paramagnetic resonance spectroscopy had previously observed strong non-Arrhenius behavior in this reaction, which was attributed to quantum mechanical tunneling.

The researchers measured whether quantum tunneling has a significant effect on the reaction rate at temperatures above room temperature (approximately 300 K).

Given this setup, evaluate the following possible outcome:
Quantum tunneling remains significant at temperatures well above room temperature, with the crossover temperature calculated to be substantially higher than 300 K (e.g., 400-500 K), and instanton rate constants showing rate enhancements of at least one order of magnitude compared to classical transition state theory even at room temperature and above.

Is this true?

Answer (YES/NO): YES